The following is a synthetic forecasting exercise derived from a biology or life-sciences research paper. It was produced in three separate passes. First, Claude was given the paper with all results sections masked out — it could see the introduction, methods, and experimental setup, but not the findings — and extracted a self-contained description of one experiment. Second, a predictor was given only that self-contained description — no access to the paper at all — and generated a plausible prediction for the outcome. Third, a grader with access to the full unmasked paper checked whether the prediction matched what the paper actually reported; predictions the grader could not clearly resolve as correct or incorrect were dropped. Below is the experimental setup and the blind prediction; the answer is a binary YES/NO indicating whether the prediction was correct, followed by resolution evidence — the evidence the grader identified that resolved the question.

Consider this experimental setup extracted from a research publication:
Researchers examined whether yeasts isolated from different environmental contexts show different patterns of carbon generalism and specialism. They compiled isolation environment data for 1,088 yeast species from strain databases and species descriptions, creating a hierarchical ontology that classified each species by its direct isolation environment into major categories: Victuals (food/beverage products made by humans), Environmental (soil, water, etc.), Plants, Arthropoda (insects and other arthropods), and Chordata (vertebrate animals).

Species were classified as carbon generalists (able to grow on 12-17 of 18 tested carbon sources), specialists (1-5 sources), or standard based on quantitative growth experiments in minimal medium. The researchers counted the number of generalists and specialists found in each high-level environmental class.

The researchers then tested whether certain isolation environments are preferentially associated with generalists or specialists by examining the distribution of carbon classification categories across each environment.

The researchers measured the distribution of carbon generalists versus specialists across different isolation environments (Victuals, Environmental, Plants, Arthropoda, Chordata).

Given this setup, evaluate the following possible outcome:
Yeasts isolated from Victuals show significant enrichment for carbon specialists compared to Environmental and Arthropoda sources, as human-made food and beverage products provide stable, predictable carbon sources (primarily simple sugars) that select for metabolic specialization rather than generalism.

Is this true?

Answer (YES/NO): NO